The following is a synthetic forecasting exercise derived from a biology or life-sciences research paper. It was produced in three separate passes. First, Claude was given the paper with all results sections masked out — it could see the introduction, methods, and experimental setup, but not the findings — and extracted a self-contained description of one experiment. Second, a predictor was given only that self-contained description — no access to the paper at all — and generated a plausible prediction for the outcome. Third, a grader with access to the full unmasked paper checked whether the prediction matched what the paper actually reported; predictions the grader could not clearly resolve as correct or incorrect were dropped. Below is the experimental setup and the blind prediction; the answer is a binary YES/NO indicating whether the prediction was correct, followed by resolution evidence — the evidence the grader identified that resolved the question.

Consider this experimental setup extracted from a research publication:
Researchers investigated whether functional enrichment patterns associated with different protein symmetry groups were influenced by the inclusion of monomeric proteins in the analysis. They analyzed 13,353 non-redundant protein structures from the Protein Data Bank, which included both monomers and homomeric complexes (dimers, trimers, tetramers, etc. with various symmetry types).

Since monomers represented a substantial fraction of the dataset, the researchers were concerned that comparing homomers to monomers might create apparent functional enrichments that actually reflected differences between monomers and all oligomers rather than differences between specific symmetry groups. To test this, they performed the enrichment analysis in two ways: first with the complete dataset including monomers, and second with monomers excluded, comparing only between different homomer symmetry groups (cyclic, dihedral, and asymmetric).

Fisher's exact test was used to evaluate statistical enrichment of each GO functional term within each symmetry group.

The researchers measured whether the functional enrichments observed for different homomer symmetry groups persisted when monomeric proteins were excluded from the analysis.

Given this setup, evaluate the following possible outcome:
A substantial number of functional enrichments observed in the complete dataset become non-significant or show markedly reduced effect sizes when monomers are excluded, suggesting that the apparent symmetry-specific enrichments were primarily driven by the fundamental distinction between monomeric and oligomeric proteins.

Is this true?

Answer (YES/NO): NO